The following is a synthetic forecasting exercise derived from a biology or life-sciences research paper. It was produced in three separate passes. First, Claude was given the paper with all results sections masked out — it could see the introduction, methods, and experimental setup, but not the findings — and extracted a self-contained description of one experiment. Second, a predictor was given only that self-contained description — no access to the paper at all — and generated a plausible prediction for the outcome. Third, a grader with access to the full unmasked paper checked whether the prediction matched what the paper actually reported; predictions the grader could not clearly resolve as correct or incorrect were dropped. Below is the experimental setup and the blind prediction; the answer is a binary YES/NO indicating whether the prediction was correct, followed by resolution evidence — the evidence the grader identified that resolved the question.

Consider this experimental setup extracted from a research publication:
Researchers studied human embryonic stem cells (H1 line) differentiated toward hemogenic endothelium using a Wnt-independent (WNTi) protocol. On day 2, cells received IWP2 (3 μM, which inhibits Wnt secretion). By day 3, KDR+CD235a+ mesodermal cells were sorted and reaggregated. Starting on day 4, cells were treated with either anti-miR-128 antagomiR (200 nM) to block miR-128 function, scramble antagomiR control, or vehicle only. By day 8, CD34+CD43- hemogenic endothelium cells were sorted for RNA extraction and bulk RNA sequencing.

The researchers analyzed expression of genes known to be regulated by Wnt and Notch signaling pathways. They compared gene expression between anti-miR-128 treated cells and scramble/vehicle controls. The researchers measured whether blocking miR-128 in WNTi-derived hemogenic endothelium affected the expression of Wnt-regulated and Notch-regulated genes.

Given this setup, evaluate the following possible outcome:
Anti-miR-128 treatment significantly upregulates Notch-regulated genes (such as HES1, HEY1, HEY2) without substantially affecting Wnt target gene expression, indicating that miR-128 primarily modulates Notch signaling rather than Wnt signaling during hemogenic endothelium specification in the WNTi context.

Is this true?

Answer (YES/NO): NO